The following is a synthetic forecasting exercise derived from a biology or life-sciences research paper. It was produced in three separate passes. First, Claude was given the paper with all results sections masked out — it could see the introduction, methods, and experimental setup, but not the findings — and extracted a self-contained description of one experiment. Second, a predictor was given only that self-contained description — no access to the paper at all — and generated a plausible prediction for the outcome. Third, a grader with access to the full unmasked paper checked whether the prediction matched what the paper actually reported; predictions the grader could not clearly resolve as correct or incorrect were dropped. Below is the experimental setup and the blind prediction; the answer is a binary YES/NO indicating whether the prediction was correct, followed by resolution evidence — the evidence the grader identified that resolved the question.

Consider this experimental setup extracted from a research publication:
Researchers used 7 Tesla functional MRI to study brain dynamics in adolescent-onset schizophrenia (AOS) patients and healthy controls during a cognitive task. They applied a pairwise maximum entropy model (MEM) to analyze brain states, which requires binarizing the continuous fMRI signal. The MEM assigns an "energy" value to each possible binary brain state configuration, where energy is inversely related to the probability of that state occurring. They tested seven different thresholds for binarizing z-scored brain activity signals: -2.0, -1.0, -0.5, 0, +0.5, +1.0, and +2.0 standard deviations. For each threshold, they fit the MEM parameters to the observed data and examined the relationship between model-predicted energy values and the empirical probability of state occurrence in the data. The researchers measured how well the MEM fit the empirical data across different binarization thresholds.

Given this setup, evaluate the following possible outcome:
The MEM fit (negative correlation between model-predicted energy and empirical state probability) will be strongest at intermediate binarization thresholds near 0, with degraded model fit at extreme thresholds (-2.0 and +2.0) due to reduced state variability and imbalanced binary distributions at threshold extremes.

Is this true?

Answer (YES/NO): YES